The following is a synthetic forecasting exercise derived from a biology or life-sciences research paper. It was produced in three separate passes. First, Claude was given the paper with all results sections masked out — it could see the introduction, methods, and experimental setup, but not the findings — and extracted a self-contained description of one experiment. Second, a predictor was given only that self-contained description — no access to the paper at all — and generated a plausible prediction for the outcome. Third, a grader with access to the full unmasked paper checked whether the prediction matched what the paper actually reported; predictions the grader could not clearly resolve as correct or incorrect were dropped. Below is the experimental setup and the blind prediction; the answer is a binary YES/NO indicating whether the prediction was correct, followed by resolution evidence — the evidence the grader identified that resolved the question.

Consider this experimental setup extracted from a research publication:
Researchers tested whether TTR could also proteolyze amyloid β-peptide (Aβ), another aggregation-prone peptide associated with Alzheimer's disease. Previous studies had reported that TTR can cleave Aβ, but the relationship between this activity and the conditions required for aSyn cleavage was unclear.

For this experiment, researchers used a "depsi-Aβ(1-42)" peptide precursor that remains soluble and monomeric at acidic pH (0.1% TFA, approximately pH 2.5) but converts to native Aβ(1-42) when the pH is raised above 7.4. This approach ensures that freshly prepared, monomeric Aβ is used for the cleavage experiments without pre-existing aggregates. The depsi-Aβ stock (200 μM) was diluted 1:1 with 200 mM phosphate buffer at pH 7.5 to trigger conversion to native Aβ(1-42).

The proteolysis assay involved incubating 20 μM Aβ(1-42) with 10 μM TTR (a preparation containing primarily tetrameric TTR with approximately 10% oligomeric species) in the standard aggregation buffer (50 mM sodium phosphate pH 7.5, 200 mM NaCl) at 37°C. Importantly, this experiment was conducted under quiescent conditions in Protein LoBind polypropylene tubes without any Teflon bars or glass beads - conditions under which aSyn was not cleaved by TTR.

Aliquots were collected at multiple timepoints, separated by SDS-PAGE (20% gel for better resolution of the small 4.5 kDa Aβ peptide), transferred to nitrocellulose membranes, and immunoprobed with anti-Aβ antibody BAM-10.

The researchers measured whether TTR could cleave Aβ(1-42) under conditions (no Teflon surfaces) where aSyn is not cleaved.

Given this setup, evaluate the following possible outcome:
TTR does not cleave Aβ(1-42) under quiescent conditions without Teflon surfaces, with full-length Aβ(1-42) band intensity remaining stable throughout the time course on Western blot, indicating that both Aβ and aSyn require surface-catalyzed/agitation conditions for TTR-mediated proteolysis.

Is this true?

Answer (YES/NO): NO